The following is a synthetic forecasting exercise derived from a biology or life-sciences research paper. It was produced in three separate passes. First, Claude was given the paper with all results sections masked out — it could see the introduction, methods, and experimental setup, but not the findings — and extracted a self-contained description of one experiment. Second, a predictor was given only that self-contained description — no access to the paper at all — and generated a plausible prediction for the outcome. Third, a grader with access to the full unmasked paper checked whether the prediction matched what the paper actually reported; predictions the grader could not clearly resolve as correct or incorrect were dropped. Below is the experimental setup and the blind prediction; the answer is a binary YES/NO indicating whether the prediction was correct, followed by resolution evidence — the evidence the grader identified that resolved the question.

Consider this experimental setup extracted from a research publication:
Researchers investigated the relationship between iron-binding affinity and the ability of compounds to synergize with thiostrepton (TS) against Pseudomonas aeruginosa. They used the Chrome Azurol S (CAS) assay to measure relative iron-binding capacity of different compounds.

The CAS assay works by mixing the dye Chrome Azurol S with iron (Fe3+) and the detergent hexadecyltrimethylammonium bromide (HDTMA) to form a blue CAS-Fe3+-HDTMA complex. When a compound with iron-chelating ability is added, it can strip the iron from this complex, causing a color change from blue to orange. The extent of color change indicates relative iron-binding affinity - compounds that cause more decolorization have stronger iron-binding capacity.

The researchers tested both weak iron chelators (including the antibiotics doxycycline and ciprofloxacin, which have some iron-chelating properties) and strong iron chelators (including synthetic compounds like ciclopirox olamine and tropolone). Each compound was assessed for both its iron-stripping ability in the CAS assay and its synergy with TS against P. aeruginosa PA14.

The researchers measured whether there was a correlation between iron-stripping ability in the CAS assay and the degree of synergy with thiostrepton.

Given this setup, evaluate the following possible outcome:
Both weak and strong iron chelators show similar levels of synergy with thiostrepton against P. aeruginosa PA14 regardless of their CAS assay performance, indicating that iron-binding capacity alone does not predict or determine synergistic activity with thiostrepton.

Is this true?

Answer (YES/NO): NO